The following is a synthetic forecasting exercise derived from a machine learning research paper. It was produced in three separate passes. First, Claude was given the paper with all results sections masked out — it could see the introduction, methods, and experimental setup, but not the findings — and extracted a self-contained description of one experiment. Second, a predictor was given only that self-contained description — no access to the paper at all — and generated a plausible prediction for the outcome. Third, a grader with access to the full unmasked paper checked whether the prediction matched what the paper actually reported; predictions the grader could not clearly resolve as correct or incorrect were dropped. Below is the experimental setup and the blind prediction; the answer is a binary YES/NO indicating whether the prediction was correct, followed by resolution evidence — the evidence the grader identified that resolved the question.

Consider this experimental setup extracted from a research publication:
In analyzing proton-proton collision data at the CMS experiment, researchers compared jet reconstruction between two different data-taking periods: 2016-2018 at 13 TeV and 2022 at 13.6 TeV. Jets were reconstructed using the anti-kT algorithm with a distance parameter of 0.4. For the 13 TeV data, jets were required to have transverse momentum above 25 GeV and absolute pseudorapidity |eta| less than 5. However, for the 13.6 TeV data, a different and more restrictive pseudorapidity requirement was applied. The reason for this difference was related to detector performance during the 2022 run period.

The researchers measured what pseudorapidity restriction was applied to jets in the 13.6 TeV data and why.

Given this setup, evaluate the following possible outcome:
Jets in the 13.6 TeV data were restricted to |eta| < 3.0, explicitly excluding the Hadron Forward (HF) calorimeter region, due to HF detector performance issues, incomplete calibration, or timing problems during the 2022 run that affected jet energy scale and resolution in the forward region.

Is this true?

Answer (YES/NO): NO